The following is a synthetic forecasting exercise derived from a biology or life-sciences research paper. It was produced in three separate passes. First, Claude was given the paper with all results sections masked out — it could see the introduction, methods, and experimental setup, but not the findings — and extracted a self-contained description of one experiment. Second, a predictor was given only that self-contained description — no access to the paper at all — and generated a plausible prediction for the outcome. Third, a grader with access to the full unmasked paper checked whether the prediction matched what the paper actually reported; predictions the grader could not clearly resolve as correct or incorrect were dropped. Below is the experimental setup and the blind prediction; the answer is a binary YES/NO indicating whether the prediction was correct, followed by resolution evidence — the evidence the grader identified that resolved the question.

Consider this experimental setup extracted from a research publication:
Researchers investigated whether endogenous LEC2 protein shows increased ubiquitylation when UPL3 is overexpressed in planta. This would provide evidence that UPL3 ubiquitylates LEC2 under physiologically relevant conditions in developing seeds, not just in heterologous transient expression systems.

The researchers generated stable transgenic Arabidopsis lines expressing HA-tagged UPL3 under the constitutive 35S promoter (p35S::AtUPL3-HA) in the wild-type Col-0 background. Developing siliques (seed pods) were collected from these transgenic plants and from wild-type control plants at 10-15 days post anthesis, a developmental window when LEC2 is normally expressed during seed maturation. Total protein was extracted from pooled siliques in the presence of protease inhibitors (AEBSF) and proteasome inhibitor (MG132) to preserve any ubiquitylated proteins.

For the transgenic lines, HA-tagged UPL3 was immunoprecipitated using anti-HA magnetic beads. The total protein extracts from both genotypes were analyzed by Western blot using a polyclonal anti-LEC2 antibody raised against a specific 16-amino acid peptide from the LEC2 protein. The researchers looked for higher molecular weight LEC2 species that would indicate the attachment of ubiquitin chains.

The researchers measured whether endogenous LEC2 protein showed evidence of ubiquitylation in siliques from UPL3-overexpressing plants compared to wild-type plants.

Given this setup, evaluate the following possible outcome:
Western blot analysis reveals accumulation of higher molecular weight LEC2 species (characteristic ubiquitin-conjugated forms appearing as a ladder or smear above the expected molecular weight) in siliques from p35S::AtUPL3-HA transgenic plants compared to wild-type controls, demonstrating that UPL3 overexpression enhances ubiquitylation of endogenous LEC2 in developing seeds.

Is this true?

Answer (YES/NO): YES